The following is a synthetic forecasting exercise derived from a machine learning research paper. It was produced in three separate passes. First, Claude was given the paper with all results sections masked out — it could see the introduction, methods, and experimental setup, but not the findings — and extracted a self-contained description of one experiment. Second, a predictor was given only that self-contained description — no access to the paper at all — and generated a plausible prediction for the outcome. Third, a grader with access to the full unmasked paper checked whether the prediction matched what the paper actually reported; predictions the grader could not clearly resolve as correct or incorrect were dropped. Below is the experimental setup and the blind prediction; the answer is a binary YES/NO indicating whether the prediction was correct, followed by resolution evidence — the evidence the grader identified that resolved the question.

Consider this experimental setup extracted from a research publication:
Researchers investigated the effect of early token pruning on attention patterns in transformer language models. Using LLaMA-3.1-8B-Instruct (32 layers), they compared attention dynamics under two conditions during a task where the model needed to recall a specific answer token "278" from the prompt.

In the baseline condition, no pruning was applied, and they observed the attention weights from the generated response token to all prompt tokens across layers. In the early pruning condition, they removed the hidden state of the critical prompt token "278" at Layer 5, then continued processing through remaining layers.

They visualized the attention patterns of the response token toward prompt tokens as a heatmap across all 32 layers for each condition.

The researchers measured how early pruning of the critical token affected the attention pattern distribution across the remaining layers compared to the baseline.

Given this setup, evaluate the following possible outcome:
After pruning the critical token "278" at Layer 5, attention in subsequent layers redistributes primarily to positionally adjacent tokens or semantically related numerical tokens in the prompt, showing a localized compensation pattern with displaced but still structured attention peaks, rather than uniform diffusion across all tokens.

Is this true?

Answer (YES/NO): NO